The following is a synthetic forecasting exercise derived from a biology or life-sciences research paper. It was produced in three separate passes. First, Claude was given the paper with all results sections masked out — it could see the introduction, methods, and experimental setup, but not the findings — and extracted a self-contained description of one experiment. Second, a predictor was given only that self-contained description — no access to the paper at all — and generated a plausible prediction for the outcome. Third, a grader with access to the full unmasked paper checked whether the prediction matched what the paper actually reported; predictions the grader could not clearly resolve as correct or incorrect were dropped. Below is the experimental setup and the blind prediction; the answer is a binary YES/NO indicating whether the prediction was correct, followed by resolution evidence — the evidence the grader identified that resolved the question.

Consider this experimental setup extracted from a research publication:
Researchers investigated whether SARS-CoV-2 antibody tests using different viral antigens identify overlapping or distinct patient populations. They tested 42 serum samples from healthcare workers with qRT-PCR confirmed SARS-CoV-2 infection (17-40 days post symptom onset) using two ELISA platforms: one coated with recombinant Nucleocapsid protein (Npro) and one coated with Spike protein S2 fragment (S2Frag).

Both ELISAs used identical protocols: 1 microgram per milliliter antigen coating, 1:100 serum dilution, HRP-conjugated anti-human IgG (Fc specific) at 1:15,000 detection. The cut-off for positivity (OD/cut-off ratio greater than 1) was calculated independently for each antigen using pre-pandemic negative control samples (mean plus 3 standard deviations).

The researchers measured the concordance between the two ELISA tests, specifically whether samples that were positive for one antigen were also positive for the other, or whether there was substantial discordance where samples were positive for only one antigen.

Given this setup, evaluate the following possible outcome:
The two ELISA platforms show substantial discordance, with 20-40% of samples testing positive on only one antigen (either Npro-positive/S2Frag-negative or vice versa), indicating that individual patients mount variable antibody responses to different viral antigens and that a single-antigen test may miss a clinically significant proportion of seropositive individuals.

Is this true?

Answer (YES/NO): NO